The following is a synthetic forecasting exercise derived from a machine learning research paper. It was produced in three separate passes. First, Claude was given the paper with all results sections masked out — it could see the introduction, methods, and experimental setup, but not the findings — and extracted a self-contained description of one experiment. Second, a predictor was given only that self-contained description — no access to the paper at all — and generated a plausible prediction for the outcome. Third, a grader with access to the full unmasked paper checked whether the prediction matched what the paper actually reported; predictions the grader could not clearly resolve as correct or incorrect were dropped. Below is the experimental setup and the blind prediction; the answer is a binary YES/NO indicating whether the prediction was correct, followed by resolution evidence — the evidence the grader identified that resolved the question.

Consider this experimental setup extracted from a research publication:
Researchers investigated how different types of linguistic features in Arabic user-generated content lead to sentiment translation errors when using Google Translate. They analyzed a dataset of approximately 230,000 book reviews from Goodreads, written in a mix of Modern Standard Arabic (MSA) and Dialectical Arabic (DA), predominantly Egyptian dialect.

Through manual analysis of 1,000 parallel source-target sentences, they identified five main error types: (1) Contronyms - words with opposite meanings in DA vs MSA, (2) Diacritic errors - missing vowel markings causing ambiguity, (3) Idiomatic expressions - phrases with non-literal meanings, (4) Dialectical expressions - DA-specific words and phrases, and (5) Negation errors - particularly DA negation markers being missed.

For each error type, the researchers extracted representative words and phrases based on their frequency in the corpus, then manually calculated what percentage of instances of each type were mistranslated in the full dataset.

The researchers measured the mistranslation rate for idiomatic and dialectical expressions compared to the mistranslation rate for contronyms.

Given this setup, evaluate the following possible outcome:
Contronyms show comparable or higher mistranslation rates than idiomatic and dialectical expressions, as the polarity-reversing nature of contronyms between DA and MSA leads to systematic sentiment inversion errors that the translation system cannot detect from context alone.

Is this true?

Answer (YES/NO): NO